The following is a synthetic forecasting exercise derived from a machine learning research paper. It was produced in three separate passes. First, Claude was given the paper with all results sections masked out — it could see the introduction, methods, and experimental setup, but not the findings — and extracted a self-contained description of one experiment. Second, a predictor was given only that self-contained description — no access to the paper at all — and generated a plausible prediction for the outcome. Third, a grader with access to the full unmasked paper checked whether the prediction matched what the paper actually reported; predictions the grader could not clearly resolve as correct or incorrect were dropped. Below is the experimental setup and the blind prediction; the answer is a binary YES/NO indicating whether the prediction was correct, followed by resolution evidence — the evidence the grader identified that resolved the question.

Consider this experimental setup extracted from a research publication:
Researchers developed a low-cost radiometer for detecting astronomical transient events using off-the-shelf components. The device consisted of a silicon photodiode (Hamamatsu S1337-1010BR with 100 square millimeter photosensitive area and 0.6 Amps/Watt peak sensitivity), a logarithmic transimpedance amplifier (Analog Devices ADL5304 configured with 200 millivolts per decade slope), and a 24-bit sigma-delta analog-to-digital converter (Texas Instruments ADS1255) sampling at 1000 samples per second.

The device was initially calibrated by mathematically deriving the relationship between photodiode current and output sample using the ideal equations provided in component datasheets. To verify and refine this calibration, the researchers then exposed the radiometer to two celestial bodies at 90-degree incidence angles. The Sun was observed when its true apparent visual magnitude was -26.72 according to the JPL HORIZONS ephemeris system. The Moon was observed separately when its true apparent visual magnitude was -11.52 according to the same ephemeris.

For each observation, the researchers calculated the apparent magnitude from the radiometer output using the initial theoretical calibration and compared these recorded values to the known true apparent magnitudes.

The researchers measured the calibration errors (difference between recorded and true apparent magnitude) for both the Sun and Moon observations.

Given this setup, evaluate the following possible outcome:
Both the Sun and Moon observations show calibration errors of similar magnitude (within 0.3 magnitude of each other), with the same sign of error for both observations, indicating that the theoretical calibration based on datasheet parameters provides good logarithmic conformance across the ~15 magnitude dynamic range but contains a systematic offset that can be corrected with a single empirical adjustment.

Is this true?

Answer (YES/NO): NO